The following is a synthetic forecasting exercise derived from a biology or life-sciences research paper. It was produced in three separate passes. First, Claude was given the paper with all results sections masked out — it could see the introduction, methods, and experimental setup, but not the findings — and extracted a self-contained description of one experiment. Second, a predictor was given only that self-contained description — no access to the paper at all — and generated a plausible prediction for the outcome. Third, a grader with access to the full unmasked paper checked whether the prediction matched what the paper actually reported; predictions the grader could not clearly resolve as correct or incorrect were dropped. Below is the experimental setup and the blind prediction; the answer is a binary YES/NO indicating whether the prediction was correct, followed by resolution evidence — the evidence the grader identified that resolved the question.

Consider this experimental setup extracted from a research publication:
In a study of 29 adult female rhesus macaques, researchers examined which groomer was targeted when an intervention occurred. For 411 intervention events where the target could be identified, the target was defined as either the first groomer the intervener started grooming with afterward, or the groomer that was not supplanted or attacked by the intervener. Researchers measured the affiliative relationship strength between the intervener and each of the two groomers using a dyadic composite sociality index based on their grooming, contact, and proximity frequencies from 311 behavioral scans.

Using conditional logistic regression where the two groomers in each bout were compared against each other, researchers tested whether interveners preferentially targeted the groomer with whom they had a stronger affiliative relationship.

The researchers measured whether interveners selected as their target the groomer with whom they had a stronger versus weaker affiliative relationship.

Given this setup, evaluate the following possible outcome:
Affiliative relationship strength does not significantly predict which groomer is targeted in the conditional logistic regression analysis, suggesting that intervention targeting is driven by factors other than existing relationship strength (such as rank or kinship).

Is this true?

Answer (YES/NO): NO